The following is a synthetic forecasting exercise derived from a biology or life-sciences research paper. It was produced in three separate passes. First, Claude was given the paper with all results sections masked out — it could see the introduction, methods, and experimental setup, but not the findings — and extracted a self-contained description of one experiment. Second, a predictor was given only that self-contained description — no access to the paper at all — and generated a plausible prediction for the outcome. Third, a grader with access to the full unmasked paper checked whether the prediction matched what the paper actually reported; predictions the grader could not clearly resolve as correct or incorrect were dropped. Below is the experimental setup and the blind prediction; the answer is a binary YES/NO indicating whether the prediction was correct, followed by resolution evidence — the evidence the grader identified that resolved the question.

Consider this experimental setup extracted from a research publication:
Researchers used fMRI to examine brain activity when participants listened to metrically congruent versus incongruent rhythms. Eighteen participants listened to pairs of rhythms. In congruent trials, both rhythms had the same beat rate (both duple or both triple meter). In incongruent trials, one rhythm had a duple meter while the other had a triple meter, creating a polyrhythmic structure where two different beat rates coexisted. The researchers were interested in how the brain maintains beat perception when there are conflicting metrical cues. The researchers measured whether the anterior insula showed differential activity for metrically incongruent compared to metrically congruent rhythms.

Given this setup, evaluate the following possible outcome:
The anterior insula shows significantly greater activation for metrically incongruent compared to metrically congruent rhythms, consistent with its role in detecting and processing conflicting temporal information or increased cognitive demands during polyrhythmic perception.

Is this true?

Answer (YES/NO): YES